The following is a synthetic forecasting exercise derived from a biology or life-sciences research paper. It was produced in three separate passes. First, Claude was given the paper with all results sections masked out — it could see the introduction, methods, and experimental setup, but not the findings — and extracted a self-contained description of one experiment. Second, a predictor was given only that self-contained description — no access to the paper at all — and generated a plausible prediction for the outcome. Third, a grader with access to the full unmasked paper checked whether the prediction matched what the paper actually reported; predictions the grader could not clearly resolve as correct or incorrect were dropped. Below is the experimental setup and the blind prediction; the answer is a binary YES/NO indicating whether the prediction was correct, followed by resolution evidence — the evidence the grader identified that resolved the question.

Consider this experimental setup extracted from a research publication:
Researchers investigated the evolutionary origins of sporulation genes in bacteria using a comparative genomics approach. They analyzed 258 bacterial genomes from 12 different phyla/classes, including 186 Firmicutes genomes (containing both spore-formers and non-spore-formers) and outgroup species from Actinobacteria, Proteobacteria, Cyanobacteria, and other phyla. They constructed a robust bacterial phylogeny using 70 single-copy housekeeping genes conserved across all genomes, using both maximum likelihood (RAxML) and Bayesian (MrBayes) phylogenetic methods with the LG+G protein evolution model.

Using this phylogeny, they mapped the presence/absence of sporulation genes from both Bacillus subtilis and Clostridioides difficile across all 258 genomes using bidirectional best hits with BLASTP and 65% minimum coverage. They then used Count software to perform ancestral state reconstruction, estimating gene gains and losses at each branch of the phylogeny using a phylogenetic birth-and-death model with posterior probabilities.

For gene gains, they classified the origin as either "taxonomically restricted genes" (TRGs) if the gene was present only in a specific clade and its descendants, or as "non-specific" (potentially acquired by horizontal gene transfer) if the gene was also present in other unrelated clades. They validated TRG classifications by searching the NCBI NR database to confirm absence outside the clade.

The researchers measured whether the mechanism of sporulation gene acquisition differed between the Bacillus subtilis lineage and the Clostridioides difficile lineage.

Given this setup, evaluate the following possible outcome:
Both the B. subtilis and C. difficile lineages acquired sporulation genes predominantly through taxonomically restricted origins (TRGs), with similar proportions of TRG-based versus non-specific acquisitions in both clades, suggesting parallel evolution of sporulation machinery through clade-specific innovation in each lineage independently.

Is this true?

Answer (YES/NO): NO